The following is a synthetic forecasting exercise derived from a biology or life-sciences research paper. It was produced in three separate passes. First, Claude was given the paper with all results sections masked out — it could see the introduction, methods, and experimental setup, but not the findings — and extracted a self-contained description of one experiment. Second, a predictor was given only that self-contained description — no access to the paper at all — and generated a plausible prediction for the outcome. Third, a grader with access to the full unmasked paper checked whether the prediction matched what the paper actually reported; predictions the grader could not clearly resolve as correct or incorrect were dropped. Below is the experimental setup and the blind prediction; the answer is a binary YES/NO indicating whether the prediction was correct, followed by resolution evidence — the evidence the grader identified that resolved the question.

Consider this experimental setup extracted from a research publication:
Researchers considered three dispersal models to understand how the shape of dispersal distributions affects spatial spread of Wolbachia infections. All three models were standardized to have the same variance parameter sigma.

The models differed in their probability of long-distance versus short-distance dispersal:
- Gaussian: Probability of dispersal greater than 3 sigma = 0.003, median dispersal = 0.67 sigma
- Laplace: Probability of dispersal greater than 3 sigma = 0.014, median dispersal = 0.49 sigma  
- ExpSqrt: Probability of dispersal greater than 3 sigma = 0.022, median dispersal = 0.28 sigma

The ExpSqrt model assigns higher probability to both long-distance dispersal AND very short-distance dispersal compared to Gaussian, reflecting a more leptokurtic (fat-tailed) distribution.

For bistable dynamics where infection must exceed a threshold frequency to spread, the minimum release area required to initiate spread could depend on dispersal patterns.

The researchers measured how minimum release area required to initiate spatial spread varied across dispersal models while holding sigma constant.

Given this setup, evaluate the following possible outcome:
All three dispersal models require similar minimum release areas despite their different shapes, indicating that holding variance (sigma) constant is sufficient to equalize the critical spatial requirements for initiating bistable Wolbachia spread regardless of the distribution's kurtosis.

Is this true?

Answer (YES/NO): NO